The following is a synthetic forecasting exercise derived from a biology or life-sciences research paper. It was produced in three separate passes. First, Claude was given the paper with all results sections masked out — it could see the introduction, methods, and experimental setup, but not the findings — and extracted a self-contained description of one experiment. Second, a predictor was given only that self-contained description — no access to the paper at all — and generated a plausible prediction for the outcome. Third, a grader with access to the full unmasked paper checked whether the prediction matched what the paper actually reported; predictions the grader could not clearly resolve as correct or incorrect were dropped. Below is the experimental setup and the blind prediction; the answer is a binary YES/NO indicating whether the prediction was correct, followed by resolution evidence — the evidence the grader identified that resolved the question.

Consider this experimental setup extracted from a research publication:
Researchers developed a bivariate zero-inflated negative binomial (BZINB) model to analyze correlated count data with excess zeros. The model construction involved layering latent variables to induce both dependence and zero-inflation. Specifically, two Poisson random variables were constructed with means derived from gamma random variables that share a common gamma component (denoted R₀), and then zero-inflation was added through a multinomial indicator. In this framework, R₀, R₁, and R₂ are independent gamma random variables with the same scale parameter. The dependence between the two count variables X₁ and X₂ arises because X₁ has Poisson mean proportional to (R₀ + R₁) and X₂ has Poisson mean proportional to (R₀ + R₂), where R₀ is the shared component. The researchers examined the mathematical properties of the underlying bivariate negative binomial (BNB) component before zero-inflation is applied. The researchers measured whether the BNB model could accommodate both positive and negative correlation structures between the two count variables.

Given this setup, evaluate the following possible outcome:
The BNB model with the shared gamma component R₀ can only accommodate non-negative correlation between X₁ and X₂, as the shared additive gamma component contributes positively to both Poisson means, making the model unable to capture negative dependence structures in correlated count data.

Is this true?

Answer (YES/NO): YES